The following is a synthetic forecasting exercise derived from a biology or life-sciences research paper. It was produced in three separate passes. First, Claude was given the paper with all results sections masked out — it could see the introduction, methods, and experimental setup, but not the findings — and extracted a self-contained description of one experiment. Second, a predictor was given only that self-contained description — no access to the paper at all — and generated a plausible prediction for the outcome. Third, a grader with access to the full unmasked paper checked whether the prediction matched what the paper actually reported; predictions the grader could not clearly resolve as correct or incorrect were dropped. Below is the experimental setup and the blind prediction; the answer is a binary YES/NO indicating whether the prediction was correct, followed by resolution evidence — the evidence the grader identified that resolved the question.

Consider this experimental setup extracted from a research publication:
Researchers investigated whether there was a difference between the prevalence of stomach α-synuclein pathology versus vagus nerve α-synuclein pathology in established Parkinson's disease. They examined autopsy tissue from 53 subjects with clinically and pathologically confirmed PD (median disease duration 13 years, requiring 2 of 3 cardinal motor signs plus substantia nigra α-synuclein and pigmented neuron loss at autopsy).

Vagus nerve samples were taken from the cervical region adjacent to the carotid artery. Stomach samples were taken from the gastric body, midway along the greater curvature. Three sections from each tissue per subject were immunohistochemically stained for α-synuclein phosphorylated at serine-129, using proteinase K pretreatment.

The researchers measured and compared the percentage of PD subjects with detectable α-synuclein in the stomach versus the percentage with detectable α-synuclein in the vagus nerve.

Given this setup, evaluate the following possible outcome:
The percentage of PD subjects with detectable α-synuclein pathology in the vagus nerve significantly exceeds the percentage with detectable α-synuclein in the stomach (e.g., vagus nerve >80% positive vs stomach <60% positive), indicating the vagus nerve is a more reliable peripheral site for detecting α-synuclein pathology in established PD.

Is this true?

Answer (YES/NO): NO